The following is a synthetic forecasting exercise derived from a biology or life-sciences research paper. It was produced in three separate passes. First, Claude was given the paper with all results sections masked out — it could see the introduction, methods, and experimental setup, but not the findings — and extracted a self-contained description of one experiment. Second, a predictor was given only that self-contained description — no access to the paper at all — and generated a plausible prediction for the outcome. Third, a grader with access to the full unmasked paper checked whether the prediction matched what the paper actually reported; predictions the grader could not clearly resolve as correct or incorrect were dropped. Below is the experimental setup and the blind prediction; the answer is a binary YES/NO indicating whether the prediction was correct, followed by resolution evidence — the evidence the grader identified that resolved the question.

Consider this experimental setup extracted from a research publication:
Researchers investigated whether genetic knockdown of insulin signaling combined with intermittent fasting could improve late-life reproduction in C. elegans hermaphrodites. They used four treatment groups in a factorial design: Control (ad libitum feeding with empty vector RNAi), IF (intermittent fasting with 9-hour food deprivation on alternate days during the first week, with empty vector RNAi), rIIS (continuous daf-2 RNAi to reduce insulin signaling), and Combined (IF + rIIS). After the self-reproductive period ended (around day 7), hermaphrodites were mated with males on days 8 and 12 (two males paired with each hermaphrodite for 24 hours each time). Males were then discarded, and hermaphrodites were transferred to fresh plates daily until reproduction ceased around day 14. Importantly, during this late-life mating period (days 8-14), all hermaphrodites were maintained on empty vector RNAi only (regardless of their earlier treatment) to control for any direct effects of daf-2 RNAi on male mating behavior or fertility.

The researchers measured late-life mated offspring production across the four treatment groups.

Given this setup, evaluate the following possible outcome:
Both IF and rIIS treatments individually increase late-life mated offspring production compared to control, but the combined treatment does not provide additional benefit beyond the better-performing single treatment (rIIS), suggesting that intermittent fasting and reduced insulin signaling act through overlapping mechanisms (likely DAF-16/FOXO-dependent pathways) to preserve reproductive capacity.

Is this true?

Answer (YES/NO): NO